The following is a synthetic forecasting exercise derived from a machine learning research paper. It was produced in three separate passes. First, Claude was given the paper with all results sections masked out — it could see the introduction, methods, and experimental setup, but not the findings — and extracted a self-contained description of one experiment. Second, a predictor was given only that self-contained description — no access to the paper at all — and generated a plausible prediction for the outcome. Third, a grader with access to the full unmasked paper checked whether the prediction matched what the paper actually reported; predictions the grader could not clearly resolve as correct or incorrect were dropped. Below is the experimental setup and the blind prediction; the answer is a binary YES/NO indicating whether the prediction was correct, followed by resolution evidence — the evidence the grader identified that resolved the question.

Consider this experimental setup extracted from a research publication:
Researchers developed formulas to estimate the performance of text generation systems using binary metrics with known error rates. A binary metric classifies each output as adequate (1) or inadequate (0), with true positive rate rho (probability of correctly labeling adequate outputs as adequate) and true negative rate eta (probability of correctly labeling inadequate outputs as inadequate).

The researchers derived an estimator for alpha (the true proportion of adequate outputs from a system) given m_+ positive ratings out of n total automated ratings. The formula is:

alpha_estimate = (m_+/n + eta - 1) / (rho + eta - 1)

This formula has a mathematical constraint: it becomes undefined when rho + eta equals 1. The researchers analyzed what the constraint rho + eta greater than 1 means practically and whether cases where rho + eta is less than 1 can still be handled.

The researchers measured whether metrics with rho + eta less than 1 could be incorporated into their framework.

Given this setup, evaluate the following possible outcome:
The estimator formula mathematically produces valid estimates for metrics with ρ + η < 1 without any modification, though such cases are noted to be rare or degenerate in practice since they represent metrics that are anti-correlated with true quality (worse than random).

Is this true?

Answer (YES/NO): NO